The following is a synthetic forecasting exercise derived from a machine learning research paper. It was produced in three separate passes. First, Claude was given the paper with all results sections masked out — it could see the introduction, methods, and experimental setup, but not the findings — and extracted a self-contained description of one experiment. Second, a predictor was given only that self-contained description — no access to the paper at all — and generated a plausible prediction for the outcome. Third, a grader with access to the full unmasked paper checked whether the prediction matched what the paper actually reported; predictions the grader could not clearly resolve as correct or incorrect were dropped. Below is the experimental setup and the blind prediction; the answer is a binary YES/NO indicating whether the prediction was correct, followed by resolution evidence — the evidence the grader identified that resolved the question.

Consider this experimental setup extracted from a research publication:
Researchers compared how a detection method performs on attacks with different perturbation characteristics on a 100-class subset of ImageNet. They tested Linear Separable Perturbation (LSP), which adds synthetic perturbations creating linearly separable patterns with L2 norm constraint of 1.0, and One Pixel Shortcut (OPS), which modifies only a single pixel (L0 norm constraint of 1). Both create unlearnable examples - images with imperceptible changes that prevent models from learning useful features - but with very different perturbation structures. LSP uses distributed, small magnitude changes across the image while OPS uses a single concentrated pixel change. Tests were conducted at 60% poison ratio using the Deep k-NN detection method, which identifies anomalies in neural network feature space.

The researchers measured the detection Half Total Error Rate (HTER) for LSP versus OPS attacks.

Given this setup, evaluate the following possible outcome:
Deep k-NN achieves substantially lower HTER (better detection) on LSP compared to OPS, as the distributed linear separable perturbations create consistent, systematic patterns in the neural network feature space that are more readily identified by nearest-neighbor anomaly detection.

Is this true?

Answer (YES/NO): YES